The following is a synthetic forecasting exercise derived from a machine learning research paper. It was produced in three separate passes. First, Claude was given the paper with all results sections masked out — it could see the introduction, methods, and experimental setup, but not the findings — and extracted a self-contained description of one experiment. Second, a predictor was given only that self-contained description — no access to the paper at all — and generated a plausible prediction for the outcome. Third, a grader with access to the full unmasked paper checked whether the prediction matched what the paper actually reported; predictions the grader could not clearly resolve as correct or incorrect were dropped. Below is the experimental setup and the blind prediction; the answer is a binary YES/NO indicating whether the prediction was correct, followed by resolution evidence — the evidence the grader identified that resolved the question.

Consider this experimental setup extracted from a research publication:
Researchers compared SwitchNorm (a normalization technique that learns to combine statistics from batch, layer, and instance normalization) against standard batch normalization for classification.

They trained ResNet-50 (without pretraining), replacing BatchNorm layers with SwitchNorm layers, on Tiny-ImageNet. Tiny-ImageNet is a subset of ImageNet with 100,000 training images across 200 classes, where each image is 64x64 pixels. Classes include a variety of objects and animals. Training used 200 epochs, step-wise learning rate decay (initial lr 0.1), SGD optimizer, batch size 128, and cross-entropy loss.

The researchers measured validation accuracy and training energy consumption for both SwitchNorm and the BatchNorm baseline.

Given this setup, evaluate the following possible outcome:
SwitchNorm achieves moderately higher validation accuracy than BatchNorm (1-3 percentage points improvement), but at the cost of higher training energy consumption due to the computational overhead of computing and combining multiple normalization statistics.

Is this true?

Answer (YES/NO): NO